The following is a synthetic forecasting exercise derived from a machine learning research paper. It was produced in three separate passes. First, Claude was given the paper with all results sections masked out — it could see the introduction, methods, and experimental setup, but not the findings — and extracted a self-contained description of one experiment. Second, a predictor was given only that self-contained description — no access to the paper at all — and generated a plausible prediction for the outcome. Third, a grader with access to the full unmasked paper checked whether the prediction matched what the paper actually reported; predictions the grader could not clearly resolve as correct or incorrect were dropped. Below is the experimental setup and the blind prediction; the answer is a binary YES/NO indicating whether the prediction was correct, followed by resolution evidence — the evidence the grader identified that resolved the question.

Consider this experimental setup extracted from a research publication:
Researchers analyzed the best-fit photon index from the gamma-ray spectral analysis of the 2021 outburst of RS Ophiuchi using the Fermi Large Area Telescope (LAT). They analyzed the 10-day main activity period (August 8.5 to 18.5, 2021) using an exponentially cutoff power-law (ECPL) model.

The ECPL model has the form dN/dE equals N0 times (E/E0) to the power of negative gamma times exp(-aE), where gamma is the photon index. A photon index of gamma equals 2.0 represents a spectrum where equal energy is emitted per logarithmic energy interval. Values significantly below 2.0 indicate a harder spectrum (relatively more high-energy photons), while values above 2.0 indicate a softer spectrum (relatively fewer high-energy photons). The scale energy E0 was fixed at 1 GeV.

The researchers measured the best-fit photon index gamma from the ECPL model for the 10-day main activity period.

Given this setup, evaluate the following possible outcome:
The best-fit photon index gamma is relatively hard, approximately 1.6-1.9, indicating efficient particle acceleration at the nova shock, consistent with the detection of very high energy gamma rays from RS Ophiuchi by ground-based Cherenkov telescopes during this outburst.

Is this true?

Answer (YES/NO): YES